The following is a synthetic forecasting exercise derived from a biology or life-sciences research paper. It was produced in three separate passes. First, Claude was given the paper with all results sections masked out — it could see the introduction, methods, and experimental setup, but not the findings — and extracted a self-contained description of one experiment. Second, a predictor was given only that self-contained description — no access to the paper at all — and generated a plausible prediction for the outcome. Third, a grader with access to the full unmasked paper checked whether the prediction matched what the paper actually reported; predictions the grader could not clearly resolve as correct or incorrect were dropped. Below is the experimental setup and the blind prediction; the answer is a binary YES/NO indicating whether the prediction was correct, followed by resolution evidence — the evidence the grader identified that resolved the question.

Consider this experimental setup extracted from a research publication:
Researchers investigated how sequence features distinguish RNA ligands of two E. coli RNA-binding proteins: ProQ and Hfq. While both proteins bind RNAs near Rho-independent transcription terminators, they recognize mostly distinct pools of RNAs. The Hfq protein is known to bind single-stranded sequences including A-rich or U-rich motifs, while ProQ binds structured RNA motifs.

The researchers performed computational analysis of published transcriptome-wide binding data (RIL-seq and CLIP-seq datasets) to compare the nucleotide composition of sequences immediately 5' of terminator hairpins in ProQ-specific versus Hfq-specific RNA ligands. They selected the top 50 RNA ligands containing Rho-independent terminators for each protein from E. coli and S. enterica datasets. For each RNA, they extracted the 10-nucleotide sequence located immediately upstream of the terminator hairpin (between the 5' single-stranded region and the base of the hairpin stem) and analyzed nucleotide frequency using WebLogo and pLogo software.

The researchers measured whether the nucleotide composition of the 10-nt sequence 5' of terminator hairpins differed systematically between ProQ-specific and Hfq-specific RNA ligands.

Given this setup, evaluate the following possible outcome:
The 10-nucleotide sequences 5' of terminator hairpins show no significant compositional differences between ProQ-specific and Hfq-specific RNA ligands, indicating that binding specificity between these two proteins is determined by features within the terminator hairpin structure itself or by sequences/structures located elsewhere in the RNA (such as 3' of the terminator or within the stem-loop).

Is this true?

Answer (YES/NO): NO